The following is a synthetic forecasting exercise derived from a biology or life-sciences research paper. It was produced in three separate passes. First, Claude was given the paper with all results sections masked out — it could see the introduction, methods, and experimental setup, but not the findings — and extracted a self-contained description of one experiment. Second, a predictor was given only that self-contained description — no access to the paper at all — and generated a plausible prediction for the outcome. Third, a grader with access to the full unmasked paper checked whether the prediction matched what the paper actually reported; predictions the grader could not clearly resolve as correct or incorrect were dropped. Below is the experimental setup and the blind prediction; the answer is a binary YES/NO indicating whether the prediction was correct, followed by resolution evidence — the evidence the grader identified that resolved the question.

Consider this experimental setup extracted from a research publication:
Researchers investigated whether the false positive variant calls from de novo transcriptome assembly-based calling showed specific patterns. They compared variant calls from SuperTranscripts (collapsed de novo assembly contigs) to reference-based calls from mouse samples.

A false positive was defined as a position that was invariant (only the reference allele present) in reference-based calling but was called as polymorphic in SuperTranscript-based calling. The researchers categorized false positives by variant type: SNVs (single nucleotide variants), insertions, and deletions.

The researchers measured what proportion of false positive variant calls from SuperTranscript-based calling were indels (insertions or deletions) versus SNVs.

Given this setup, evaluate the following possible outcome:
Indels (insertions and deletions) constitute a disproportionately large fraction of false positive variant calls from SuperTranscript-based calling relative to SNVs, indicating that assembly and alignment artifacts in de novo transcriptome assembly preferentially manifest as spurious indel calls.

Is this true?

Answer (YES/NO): NO